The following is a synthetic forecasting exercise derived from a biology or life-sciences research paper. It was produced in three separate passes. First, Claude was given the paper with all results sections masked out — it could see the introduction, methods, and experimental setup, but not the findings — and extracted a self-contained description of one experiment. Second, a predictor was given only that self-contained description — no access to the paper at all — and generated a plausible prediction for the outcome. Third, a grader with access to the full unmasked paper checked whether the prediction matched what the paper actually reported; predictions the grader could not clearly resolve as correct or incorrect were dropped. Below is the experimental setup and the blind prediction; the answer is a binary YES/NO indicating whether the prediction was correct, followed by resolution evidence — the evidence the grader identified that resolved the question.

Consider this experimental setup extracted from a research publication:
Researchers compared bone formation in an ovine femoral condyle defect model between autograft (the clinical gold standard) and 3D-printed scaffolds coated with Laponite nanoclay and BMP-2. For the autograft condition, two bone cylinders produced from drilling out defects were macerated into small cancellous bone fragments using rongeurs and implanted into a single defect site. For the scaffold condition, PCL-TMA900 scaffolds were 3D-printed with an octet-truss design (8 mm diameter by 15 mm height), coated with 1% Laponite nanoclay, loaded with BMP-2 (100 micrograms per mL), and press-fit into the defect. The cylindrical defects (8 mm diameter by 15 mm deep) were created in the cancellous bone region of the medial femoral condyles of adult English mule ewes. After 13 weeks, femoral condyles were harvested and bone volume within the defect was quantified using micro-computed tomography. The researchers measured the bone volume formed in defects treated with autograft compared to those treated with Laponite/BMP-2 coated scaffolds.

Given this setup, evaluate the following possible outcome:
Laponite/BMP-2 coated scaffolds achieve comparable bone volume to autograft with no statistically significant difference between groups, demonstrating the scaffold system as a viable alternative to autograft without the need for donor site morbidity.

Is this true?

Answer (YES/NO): NO